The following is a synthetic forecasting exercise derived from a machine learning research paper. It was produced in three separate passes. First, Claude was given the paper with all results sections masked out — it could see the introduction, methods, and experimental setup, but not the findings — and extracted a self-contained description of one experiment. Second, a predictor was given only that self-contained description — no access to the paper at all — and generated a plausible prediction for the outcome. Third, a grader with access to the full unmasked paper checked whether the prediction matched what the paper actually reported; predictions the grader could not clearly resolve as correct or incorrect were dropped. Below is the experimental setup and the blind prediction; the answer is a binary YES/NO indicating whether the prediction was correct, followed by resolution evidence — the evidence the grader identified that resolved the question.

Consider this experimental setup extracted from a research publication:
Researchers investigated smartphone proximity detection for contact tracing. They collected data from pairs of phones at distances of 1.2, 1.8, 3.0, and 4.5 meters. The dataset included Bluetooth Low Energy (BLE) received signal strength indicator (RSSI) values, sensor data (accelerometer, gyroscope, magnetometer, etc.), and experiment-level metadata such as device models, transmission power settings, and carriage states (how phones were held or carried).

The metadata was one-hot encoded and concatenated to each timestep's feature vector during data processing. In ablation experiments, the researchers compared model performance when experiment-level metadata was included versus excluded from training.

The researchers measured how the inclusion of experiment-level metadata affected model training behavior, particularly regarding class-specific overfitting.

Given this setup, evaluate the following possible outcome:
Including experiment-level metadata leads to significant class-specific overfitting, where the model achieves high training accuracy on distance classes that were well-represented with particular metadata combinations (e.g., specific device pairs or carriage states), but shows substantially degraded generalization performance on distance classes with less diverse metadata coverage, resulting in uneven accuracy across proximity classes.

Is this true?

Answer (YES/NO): NO